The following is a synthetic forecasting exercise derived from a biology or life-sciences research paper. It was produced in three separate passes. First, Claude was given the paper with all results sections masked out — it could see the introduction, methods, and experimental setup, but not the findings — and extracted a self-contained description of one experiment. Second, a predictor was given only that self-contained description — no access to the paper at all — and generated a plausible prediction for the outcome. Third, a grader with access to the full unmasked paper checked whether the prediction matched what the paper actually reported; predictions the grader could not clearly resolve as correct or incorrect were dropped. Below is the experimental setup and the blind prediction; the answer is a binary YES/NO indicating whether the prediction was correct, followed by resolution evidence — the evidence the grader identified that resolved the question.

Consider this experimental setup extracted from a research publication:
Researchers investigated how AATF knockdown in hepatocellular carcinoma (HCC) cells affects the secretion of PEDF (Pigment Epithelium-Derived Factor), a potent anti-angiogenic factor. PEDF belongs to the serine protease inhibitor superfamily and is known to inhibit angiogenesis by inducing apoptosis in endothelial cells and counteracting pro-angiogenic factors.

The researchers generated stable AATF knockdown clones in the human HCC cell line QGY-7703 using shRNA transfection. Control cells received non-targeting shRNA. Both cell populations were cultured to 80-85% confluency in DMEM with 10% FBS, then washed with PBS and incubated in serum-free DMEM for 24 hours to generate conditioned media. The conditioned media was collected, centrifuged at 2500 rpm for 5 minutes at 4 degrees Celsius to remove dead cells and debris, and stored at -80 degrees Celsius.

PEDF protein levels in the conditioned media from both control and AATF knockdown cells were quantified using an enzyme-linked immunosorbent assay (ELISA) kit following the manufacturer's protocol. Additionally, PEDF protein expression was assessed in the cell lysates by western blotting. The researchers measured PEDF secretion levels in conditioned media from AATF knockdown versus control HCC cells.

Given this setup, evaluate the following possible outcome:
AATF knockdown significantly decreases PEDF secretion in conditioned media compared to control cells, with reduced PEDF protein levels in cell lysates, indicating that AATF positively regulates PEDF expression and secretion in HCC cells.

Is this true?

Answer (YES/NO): NO